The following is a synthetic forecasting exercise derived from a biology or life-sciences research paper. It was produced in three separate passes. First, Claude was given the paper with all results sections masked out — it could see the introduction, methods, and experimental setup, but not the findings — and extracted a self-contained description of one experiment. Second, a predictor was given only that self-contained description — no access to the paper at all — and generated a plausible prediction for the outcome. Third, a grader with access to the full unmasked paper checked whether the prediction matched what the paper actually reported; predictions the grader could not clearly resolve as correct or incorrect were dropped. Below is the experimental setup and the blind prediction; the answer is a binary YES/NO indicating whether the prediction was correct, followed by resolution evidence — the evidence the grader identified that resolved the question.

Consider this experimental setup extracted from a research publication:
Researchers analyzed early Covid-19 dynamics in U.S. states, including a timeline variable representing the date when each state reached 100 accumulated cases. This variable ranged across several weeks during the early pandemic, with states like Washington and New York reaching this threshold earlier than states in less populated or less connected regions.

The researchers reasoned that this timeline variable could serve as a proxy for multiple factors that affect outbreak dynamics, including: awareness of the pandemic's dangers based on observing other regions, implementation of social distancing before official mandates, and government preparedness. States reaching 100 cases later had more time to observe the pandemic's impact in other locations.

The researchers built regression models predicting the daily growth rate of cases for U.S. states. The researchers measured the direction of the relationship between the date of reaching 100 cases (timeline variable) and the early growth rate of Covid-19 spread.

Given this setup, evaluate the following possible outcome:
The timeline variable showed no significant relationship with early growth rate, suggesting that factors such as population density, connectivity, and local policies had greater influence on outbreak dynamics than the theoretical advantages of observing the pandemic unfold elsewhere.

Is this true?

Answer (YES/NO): NO